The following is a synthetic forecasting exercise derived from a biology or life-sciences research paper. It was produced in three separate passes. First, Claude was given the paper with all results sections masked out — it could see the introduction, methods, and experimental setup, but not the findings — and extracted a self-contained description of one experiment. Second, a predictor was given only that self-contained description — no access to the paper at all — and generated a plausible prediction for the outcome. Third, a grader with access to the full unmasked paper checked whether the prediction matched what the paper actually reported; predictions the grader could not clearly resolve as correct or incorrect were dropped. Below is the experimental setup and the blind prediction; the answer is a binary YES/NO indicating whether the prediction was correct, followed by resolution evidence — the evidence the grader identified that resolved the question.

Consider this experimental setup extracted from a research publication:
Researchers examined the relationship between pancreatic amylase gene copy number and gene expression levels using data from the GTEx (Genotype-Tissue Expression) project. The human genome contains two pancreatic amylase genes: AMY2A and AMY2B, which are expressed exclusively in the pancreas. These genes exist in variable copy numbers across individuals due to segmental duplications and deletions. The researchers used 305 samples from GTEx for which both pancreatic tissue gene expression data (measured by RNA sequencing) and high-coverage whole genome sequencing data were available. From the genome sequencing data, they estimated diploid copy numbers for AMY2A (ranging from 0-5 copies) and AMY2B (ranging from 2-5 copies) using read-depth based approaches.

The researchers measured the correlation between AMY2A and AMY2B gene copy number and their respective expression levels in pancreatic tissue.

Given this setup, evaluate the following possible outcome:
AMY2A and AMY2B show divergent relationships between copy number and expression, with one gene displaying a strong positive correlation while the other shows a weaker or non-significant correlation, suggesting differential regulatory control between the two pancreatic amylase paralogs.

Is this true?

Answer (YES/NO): NO